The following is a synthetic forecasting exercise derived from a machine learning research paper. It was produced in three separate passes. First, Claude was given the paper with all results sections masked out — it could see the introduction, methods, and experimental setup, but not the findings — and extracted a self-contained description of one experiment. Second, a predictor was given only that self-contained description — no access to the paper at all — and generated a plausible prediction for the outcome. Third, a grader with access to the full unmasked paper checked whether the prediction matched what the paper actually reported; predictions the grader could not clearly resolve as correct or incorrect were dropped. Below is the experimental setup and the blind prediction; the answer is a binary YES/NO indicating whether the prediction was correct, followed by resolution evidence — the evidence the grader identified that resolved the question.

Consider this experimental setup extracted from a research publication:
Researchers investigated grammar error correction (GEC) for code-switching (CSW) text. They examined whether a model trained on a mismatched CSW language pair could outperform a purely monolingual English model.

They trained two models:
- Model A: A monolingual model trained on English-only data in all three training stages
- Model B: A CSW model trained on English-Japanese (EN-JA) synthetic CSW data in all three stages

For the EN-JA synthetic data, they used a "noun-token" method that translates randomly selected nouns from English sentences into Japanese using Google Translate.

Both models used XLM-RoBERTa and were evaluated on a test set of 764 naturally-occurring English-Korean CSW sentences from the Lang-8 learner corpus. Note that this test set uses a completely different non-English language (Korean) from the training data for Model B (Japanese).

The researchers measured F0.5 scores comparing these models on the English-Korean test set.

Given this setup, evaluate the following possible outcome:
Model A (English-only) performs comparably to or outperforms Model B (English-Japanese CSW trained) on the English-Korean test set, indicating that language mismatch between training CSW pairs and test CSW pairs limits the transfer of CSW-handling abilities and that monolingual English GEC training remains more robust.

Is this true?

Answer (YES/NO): NO